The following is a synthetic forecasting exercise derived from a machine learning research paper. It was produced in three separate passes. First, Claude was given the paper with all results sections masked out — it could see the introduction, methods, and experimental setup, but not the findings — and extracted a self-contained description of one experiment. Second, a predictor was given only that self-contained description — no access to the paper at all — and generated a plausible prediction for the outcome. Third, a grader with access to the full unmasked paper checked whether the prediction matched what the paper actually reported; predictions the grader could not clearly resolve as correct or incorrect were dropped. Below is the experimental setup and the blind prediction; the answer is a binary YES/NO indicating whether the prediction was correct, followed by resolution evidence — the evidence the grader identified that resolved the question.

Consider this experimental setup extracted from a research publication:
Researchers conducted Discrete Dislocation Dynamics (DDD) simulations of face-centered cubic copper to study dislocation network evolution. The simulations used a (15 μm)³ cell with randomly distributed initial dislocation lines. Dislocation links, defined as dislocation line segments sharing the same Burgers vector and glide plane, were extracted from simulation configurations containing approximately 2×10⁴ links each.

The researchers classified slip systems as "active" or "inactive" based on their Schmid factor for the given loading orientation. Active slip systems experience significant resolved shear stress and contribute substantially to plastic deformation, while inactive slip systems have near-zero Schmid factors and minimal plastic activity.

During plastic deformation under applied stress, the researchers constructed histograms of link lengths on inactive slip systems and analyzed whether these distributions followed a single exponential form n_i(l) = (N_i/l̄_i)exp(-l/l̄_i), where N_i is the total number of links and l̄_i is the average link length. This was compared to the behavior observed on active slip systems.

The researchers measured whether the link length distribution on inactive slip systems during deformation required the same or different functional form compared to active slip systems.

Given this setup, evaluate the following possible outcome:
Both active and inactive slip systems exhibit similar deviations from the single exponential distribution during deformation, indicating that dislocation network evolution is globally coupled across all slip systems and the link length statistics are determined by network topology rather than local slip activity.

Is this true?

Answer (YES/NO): NO